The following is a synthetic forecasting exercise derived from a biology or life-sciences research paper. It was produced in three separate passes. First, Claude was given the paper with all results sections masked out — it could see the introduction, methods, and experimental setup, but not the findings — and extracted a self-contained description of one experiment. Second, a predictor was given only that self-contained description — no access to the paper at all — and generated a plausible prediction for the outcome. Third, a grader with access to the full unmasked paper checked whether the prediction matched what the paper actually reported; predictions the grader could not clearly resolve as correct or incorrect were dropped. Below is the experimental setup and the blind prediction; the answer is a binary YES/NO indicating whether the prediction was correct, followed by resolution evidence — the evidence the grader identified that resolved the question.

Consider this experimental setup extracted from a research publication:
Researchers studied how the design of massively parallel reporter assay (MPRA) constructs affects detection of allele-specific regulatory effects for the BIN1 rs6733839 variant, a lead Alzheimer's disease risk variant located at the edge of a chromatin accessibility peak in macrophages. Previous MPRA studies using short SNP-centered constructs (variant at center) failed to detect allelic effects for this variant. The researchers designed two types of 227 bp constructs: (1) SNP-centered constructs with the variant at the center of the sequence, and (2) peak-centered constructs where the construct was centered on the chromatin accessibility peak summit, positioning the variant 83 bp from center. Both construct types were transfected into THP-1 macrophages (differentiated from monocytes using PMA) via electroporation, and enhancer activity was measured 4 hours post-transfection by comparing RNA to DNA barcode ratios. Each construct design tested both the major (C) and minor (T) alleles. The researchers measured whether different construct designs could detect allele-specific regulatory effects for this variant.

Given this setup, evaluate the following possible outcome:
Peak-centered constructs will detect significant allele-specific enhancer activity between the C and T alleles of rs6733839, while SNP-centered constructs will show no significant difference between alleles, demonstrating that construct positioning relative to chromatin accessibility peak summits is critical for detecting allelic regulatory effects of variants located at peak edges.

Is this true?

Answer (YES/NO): YES